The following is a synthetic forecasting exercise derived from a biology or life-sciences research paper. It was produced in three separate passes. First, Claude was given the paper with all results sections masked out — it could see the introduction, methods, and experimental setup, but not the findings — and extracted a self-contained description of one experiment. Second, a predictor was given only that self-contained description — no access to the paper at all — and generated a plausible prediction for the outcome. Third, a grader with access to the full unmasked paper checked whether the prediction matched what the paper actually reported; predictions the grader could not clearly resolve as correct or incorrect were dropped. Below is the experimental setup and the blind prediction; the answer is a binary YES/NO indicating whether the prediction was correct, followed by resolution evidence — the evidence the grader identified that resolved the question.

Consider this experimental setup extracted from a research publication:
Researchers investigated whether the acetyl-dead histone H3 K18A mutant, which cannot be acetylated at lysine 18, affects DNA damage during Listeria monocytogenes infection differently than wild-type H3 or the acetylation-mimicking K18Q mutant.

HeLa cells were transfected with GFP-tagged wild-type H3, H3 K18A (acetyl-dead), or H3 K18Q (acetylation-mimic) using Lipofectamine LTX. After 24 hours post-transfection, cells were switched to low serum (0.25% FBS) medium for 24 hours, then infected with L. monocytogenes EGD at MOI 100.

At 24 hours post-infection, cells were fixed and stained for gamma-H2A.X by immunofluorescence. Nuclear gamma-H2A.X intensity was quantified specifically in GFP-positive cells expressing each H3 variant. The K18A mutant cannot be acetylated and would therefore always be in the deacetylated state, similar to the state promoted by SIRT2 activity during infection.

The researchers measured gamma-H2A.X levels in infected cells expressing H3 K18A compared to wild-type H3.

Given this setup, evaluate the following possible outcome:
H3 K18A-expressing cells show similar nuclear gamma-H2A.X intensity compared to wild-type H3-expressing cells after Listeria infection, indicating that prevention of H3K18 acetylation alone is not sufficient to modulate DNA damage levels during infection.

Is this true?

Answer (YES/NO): NO